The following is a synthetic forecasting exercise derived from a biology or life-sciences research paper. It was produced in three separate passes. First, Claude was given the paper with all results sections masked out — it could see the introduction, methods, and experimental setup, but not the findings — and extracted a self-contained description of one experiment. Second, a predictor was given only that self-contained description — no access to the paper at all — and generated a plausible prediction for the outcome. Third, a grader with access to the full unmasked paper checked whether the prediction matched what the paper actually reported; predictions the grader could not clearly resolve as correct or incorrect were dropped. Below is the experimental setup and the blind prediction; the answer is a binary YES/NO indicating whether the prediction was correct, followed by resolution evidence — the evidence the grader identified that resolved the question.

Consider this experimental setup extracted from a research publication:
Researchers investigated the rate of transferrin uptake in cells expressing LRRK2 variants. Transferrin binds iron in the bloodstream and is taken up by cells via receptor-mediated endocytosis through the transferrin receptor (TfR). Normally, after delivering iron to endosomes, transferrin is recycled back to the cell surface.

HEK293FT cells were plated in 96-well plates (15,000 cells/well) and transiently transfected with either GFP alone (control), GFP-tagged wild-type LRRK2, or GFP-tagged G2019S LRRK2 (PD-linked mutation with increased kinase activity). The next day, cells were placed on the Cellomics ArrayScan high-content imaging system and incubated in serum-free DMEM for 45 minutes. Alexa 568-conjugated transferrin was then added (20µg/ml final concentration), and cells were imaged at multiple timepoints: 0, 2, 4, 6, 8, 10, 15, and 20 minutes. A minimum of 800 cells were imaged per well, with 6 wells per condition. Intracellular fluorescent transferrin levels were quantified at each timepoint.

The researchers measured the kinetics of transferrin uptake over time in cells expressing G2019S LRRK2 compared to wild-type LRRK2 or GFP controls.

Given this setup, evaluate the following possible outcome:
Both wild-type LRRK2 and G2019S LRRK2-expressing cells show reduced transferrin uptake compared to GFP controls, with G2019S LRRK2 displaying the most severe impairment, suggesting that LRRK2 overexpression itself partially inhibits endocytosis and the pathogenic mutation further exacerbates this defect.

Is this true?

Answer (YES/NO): NO